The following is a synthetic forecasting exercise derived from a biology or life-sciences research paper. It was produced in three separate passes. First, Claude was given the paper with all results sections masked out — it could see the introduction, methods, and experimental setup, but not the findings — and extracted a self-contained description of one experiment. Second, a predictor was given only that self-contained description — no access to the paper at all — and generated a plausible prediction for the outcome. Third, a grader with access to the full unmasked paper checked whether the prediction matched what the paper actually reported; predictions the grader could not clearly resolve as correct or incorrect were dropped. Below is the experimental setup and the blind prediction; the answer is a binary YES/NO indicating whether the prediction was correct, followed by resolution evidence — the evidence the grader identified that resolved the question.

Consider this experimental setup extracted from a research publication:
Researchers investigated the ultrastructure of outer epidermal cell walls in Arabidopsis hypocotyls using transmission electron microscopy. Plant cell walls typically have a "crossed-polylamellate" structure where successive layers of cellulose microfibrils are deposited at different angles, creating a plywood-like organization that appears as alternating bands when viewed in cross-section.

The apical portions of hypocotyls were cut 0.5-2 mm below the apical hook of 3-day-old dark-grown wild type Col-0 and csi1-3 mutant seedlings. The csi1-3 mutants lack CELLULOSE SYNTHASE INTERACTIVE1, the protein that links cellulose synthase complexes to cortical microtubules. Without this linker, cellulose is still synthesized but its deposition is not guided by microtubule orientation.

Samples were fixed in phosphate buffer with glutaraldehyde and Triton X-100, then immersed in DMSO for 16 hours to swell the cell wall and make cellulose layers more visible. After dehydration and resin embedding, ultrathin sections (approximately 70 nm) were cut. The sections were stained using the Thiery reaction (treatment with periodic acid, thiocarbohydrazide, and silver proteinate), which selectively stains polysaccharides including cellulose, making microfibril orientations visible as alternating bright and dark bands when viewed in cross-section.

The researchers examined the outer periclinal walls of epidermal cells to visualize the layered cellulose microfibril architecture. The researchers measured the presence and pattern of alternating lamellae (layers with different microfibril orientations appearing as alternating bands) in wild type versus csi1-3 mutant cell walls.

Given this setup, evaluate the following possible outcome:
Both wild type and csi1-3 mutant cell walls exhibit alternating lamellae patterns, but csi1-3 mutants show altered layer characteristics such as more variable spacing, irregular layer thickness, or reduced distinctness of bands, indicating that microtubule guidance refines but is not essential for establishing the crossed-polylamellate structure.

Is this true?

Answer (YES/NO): NO